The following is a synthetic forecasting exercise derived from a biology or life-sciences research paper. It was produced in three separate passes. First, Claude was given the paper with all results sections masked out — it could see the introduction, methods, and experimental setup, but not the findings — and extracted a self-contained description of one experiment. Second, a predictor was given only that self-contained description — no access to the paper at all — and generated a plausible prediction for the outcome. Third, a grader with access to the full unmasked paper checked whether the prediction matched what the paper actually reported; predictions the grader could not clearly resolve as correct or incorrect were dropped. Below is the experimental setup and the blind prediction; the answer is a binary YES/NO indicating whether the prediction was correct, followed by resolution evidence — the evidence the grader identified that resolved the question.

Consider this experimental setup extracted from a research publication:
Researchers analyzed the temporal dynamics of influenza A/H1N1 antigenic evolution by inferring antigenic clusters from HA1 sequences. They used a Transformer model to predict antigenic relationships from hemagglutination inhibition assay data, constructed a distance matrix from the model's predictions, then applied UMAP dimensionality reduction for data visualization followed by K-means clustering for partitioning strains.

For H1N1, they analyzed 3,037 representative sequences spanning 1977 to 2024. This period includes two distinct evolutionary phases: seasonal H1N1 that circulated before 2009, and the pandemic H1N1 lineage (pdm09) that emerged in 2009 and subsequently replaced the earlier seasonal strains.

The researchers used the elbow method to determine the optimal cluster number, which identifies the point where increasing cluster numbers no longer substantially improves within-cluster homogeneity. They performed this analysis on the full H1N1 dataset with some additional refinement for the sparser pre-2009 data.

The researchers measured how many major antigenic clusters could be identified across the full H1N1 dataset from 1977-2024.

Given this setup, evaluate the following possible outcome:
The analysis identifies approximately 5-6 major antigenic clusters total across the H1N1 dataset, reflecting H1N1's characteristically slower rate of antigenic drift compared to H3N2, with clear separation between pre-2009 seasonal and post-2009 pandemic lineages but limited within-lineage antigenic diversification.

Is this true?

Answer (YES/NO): NO